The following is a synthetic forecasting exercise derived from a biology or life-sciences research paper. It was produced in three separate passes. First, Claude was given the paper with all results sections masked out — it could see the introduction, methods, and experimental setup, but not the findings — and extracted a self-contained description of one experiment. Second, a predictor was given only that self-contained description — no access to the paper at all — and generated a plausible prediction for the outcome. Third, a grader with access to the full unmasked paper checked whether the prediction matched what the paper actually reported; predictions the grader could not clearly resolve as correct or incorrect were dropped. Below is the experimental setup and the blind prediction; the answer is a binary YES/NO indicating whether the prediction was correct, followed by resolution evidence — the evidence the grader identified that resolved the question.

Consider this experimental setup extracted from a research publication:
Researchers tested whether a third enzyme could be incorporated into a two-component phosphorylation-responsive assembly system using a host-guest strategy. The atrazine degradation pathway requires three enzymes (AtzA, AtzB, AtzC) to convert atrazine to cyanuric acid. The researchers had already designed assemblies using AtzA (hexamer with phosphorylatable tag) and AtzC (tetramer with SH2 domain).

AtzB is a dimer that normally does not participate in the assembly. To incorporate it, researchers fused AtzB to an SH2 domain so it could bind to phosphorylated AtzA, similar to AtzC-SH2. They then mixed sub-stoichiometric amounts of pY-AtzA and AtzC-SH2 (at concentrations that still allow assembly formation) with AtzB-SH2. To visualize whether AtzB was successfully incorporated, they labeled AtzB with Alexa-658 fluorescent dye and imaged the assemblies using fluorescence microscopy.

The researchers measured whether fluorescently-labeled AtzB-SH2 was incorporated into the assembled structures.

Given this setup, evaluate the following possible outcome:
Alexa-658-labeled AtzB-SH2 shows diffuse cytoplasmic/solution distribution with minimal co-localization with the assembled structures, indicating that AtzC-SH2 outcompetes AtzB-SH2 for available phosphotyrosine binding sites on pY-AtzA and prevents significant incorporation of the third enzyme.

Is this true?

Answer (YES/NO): NO